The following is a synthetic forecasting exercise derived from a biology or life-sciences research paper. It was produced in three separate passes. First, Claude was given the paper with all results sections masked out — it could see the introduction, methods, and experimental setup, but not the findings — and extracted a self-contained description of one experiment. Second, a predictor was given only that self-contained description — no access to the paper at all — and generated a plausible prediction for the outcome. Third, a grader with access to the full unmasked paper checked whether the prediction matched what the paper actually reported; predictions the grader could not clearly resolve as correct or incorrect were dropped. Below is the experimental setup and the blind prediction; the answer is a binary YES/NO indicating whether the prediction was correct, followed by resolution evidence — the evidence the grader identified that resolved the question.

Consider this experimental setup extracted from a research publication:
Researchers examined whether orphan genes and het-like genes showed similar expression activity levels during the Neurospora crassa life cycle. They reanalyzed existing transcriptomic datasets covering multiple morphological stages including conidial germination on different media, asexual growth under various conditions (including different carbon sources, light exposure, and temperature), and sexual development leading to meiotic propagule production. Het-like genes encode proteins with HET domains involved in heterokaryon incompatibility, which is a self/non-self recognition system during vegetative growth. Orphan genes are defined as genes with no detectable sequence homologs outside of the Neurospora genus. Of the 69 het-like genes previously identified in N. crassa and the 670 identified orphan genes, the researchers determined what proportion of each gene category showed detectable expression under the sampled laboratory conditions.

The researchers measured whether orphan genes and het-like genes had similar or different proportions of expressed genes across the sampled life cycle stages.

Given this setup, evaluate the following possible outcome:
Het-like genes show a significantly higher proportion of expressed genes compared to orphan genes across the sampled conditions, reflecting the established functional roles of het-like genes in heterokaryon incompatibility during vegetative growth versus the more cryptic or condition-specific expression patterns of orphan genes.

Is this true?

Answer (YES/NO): YES